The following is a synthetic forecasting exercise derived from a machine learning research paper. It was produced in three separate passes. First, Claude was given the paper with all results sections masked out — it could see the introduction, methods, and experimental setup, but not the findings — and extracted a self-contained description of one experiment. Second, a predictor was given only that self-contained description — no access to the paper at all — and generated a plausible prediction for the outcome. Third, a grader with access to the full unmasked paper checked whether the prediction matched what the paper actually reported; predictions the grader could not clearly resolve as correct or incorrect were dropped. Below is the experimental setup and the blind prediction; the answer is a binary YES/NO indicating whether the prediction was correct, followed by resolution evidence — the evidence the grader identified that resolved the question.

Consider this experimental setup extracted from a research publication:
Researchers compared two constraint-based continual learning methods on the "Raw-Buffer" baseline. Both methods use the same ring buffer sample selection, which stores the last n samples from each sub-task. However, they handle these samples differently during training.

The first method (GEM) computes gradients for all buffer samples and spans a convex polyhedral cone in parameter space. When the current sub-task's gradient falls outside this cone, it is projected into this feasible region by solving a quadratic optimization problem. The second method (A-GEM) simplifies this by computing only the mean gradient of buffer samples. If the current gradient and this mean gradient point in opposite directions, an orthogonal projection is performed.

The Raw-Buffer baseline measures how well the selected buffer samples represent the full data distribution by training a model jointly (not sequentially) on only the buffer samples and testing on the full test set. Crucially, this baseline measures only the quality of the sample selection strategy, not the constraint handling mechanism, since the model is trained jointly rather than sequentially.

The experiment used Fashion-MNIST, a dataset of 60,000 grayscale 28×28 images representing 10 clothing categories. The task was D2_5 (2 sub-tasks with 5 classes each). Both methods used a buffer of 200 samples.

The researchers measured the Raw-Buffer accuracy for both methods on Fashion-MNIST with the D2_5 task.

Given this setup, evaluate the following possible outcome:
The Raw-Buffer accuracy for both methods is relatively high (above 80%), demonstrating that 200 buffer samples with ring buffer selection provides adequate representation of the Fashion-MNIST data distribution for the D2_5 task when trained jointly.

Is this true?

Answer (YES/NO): NO